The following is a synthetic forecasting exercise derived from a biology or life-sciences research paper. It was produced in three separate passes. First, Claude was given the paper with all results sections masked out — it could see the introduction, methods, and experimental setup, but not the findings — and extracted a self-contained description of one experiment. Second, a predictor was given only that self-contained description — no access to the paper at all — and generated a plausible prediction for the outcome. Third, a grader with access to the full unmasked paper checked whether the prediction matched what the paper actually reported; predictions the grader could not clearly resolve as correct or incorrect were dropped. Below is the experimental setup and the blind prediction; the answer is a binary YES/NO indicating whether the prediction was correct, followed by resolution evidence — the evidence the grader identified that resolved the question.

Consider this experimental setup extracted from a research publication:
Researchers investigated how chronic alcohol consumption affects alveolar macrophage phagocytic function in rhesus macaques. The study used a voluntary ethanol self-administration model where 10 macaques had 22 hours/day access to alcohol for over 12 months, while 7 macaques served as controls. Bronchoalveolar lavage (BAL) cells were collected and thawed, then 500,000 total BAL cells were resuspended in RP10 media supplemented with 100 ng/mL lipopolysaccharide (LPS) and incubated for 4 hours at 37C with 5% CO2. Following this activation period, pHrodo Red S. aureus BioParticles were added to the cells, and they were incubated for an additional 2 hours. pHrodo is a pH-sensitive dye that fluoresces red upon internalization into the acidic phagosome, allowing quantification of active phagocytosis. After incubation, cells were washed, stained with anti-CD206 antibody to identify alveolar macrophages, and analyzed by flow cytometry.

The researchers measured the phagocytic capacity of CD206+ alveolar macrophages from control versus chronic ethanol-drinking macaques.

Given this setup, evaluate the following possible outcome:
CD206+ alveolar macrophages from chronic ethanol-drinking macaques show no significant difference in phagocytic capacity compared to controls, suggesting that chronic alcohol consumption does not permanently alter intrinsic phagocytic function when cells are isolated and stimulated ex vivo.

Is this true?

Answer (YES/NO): NO